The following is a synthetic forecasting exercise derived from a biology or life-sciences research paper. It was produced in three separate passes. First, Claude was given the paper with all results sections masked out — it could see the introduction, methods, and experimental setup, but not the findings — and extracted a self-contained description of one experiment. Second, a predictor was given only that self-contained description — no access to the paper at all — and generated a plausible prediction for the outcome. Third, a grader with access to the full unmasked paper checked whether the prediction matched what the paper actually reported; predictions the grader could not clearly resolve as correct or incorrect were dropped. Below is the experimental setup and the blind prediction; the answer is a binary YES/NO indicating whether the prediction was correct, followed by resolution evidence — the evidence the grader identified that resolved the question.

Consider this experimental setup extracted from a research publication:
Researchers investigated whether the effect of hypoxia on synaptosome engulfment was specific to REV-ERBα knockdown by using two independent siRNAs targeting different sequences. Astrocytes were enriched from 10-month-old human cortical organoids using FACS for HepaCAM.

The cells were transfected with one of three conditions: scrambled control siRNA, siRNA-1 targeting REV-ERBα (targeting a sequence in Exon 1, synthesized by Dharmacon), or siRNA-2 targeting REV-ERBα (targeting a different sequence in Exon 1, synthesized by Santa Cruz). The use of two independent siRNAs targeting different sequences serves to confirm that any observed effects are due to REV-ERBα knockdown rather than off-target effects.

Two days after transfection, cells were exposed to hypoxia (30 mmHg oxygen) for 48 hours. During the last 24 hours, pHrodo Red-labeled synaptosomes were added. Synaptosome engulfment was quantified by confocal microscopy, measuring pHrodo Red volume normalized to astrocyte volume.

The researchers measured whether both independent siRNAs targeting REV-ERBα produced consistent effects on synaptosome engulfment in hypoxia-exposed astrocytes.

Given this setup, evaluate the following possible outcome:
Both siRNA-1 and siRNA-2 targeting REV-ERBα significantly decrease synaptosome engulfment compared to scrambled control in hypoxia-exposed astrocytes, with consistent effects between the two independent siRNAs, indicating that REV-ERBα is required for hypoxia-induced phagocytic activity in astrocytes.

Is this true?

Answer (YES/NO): NO